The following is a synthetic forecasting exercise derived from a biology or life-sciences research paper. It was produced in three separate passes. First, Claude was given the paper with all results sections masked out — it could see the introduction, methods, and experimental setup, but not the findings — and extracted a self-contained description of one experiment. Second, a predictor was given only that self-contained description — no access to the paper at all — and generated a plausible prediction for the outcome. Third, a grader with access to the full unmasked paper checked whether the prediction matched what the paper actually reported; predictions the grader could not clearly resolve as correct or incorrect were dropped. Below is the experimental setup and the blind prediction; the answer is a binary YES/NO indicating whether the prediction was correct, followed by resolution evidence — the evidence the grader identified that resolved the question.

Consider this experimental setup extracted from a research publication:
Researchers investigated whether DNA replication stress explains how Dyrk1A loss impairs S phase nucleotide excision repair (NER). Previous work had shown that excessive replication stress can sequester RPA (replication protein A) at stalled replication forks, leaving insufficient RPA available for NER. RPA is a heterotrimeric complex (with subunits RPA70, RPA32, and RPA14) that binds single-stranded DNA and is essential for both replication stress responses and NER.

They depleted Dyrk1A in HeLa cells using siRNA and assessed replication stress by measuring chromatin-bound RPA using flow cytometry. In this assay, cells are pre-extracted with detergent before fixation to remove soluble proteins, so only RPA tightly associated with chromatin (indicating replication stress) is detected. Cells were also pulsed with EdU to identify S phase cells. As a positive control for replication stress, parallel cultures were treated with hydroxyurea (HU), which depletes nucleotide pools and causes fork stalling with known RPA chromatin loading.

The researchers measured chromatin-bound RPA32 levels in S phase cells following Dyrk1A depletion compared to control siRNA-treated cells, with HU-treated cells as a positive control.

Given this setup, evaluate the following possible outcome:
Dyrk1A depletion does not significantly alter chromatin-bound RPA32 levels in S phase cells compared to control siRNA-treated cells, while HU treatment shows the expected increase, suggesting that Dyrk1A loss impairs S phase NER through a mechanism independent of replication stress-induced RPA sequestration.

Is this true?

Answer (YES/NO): NO